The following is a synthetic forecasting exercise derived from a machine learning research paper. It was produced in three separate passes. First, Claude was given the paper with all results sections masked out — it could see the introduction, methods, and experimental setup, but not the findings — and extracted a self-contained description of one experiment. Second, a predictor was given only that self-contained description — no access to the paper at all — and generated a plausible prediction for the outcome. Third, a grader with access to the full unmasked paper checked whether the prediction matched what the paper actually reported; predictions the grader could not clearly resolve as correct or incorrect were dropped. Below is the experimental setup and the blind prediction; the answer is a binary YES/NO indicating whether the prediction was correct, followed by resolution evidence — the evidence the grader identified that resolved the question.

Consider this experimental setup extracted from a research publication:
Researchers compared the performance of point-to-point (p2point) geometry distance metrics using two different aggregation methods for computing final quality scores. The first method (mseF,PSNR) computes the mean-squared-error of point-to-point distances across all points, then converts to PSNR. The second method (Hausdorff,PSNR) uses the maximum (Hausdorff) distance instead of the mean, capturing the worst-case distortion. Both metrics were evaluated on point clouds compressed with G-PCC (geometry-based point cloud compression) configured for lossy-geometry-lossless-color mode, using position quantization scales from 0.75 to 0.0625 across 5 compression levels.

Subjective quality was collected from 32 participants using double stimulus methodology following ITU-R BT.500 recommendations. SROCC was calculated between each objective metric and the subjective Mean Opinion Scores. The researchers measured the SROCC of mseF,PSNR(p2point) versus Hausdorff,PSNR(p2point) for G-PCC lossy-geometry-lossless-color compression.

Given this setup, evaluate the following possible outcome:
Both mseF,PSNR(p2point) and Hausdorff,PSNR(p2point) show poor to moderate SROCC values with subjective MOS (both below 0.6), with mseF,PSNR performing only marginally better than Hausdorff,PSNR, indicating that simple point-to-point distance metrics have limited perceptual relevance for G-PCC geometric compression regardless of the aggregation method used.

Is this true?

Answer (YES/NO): NO